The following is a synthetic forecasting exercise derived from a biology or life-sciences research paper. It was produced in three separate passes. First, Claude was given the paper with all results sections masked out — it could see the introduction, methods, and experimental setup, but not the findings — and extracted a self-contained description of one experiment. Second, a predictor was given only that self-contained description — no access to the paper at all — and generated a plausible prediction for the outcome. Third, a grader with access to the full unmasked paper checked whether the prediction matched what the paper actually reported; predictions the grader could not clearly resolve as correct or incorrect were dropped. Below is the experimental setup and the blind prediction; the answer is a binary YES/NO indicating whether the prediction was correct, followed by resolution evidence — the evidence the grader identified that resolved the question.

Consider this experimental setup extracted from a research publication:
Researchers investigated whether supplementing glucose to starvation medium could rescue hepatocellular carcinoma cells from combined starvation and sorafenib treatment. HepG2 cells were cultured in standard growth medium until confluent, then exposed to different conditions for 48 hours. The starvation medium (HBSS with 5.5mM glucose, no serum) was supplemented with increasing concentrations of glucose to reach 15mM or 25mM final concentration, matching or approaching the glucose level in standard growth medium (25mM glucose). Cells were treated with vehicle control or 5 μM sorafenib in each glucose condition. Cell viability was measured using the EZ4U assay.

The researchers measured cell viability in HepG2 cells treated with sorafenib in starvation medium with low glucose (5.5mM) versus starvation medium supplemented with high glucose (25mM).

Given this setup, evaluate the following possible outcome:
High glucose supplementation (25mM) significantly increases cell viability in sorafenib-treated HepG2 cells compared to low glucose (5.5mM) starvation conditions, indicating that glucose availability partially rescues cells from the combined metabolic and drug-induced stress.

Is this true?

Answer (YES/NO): YES